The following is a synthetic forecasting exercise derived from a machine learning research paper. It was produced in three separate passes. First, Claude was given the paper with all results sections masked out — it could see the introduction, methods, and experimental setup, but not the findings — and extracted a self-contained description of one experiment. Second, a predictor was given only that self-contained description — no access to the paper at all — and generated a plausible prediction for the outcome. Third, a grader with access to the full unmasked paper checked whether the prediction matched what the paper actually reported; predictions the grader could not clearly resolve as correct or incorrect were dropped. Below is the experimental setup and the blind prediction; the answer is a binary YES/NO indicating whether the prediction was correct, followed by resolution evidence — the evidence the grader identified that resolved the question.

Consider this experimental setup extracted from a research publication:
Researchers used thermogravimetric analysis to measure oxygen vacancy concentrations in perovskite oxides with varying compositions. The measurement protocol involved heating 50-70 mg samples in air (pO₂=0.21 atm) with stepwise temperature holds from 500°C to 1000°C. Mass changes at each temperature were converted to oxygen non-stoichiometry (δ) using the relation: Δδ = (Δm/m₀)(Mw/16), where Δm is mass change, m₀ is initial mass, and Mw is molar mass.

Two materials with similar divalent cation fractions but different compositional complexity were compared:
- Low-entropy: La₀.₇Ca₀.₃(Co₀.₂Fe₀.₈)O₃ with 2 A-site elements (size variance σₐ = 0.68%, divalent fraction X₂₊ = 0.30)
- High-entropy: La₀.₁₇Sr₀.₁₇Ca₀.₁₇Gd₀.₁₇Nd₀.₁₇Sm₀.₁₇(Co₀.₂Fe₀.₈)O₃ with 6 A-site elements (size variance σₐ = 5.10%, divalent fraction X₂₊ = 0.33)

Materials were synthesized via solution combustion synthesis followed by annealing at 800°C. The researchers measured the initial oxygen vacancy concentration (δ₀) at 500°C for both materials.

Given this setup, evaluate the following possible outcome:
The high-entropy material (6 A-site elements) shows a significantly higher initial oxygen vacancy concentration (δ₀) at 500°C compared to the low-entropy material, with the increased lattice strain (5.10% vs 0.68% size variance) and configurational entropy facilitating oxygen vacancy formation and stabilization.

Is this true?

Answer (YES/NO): YES